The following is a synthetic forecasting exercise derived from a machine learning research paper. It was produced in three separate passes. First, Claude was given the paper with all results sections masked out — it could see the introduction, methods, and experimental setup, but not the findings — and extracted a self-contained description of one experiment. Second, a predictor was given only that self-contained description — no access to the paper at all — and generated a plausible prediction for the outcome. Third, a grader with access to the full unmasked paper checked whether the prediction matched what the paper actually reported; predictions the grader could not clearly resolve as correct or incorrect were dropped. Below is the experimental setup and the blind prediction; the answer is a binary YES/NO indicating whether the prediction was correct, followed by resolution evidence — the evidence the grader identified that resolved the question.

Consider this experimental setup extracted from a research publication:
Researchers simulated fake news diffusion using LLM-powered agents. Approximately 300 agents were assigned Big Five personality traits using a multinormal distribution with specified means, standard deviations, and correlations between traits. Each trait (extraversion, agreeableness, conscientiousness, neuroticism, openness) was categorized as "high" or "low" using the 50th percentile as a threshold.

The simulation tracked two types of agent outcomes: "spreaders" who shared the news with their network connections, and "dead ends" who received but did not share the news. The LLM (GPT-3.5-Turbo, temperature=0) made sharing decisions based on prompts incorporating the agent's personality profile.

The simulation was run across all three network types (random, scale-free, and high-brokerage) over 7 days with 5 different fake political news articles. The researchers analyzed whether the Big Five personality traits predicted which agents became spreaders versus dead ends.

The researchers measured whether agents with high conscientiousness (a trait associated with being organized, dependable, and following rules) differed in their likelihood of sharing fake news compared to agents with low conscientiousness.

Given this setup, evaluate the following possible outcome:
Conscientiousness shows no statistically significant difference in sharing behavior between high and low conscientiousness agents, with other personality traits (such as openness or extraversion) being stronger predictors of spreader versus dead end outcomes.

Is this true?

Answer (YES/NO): YES